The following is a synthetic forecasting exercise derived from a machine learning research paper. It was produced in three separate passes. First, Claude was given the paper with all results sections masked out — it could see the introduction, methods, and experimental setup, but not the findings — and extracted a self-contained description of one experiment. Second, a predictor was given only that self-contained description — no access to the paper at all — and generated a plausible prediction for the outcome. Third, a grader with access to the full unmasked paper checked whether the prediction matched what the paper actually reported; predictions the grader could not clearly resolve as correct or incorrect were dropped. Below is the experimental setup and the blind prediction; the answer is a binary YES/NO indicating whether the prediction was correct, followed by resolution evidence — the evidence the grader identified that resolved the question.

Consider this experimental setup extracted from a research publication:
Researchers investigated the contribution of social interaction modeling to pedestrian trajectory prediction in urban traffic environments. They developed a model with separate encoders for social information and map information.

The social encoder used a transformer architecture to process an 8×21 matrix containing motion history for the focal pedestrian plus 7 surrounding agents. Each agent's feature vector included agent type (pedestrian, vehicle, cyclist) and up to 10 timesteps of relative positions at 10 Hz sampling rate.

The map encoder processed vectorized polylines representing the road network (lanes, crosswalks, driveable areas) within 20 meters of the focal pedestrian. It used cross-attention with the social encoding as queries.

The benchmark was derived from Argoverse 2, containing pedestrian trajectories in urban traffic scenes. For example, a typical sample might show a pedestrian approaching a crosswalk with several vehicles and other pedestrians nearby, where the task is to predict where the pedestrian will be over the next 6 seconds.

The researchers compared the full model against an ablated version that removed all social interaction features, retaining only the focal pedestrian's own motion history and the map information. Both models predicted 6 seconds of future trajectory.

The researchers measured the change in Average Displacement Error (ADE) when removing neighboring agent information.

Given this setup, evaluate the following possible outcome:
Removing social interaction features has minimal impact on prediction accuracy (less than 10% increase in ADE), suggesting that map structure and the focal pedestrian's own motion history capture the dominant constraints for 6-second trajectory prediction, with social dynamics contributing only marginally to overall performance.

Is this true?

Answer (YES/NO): YES